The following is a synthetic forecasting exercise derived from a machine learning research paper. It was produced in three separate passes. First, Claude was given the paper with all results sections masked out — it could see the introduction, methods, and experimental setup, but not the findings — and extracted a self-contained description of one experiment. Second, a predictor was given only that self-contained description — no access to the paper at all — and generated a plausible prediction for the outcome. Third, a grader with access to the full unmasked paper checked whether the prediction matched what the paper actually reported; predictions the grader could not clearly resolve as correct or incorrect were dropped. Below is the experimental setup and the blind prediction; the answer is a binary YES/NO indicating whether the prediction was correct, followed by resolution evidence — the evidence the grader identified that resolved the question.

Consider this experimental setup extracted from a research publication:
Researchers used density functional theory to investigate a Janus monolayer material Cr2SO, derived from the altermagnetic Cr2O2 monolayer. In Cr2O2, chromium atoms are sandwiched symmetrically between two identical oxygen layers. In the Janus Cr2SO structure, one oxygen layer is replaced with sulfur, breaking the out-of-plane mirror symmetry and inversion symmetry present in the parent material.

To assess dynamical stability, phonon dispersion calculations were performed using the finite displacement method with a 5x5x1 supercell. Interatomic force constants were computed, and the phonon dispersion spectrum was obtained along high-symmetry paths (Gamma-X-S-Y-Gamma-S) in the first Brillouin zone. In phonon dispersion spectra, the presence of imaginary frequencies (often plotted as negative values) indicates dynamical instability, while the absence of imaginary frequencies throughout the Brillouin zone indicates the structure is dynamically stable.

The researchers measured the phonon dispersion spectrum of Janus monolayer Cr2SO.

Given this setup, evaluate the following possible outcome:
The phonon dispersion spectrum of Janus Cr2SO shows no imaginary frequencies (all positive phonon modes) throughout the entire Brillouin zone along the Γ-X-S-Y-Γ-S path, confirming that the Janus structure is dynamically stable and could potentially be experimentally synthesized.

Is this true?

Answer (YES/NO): YES